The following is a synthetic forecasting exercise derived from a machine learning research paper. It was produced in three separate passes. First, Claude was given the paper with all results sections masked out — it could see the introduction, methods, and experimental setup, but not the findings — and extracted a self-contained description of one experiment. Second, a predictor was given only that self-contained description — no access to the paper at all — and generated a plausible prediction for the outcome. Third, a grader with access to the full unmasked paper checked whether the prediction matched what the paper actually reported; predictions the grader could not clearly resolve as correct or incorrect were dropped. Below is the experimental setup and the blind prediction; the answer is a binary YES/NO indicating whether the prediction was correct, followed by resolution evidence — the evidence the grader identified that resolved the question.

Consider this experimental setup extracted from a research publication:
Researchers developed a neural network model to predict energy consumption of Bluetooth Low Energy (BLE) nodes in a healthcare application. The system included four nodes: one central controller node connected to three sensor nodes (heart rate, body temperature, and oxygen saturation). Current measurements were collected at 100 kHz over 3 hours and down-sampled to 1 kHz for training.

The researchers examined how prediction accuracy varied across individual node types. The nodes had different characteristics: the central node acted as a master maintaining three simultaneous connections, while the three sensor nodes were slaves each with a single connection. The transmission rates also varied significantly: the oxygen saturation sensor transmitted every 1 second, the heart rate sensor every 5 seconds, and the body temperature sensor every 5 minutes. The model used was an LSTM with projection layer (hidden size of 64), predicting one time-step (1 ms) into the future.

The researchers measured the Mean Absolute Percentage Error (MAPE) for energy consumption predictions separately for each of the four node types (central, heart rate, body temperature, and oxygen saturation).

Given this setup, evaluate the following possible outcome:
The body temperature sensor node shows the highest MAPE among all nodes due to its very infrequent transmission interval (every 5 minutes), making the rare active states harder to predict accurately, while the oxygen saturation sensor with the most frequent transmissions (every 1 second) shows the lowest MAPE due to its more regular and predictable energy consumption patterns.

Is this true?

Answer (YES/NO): NO